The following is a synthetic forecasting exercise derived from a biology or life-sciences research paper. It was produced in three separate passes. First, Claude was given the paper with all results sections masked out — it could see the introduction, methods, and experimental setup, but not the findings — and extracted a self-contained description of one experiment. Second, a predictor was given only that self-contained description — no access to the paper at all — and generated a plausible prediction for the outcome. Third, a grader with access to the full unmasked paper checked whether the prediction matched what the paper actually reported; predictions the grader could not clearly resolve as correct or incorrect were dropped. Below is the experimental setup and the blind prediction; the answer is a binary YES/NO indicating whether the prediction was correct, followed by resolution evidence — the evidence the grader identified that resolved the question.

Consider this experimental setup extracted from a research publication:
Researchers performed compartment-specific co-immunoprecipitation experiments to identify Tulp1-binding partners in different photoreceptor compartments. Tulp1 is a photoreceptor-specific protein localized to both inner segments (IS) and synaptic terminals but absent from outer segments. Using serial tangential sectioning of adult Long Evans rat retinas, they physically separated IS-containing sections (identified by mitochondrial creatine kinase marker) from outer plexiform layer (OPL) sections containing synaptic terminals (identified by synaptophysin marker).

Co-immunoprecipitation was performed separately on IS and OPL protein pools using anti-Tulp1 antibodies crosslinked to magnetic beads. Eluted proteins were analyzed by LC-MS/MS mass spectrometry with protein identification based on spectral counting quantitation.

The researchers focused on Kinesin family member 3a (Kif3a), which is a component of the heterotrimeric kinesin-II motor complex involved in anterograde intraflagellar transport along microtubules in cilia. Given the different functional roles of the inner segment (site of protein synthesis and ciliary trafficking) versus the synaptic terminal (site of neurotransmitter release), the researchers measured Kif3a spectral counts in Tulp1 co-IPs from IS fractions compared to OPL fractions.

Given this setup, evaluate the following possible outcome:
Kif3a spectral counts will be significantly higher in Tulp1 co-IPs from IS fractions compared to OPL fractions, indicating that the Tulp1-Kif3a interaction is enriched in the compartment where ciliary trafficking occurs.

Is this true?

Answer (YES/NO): YES